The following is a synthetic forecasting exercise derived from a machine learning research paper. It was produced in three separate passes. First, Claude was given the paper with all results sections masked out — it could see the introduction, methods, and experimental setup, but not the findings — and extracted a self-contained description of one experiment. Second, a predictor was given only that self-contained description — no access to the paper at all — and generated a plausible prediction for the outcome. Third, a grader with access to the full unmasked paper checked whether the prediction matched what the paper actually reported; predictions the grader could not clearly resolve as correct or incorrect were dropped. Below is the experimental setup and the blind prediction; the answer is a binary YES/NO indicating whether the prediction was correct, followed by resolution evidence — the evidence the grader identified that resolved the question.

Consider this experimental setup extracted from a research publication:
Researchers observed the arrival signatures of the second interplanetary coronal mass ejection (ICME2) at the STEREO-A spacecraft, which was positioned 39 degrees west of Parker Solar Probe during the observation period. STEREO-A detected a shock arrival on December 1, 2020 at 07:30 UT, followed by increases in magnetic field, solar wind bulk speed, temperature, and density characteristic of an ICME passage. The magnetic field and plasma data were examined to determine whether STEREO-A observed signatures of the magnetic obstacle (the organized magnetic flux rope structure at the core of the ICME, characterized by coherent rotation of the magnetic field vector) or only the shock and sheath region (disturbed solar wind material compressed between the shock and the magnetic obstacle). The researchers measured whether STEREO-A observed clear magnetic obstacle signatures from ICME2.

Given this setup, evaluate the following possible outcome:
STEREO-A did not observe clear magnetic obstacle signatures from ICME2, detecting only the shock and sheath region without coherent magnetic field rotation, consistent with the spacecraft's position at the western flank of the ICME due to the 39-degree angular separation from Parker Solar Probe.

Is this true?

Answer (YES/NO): YES